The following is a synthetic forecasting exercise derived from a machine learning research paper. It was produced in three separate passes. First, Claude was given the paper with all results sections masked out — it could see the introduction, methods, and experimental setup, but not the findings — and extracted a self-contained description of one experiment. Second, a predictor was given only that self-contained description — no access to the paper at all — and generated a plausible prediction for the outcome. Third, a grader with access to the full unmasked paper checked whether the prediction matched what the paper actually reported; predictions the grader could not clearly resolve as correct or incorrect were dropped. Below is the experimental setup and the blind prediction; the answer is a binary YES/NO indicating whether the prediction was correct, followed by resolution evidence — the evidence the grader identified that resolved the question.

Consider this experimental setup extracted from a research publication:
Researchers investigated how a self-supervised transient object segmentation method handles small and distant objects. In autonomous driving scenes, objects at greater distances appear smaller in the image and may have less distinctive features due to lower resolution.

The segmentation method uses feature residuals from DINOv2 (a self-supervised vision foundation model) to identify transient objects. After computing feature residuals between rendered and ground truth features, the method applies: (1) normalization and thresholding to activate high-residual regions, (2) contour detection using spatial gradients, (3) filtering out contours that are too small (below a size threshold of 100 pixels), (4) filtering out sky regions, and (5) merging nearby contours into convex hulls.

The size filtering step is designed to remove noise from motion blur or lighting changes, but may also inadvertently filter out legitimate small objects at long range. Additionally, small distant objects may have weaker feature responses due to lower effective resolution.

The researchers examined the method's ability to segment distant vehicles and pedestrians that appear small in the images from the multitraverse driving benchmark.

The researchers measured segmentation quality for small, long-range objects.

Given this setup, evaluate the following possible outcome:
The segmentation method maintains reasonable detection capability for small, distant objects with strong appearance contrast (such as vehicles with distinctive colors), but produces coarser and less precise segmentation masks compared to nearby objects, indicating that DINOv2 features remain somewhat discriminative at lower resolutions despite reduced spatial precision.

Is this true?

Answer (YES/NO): NO